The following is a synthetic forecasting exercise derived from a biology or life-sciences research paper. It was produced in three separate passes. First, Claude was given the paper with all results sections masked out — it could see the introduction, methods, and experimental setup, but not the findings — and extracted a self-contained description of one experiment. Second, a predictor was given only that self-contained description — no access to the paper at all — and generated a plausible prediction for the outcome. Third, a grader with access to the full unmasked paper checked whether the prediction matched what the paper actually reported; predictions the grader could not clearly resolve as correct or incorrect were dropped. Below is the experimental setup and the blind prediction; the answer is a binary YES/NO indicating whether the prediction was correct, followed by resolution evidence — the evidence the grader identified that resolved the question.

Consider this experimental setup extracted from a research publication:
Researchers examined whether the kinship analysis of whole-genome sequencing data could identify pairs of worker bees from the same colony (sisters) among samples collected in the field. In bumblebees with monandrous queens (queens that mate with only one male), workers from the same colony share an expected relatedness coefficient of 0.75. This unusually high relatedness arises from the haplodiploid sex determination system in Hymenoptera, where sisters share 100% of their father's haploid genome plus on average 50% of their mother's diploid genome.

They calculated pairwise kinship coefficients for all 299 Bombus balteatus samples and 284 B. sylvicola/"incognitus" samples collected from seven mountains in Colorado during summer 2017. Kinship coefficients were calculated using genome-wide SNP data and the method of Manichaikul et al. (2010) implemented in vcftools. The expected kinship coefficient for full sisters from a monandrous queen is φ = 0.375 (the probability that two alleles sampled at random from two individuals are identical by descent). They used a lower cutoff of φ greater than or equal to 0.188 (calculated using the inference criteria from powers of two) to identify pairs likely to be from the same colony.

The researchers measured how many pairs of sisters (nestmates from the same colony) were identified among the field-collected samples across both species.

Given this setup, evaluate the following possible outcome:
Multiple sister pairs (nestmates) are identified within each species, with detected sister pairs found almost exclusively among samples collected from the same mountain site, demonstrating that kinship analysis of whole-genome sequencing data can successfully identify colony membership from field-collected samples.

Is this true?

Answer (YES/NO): YES